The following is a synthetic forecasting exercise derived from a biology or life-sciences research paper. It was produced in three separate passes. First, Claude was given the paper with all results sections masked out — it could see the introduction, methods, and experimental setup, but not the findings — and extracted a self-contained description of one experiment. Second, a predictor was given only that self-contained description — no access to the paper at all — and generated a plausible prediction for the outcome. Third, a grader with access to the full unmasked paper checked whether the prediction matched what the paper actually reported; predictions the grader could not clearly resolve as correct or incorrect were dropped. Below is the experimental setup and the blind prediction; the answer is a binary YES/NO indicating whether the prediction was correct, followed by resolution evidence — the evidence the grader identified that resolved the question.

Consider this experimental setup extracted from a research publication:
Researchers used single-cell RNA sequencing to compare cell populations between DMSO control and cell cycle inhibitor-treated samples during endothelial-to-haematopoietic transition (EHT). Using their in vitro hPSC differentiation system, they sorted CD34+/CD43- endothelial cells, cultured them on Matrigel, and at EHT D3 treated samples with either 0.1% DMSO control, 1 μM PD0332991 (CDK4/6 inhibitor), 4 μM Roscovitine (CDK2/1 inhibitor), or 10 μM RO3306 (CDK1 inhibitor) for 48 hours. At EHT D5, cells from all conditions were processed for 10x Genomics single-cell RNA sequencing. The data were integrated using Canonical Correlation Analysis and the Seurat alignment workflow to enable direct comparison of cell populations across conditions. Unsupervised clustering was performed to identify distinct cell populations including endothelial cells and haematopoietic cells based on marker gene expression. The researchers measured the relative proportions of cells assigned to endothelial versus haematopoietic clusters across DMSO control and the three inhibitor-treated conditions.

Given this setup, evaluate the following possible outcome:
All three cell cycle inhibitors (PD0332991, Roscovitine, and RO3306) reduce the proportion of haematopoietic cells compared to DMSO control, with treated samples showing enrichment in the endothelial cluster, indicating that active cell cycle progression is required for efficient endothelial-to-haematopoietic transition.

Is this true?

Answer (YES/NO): NO